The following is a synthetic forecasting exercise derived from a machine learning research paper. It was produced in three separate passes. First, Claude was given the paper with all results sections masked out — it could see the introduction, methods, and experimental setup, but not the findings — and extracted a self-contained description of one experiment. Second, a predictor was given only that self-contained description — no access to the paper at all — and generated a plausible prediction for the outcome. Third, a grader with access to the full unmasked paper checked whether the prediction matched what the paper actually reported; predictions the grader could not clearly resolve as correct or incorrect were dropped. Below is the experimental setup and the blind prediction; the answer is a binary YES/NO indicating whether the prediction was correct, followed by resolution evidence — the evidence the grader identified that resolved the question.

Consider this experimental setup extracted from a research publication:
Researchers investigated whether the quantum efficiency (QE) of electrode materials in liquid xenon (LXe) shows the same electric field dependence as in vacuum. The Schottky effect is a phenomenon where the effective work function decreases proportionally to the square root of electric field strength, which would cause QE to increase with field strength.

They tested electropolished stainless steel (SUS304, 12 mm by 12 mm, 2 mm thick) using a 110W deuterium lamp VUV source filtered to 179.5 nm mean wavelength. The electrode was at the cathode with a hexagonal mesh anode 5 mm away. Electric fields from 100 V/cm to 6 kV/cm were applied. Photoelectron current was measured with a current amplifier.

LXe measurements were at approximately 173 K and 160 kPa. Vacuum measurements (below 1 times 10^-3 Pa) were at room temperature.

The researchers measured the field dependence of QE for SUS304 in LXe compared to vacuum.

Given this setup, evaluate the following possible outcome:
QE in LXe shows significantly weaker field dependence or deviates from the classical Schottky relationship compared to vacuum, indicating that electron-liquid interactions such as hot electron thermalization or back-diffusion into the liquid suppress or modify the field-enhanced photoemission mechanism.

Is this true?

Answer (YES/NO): NO